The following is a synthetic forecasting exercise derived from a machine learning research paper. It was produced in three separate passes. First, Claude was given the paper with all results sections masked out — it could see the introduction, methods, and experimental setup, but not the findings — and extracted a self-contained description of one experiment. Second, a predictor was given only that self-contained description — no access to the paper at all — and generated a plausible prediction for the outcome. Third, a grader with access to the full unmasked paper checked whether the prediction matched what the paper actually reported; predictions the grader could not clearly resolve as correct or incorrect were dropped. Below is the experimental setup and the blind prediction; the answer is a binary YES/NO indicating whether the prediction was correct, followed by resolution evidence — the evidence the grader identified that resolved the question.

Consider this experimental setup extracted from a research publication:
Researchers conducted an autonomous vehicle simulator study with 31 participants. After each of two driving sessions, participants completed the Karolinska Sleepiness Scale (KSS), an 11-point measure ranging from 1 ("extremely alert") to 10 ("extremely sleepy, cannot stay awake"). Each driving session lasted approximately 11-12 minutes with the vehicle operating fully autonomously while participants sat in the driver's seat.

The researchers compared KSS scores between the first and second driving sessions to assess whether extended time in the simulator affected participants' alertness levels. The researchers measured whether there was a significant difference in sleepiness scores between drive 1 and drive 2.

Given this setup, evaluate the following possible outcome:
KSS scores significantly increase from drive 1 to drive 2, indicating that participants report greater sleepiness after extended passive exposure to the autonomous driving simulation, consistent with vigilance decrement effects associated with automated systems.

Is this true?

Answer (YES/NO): NO